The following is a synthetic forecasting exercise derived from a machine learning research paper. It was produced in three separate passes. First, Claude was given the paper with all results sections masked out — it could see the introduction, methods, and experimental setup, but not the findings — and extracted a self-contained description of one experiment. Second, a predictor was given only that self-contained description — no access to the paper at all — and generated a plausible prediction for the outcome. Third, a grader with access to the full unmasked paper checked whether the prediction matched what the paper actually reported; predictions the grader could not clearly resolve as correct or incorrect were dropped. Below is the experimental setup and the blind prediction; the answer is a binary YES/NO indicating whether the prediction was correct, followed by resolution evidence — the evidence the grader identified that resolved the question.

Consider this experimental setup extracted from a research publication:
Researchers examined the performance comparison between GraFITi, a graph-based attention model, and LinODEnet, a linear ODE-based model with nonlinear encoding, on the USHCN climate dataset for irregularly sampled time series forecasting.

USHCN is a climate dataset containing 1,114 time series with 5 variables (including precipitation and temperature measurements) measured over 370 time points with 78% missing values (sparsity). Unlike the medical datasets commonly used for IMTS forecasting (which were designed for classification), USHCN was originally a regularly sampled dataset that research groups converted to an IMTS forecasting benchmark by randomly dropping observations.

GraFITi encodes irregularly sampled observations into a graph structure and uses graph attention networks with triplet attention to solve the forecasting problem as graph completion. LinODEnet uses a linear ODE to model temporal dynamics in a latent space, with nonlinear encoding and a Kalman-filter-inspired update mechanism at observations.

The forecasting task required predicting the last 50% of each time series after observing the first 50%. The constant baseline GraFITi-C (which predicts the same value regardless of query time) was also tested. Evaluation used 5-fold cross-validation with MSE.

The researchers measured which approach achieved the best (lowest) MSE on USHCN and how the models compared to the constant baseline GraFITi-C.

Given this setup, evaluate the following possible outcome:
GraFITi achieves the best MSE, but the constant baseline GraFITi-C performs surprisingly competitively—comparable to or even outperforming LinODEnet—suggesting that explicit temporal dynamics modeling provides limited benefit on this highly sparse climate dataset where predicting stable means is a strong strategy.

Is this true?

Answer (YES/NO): NO